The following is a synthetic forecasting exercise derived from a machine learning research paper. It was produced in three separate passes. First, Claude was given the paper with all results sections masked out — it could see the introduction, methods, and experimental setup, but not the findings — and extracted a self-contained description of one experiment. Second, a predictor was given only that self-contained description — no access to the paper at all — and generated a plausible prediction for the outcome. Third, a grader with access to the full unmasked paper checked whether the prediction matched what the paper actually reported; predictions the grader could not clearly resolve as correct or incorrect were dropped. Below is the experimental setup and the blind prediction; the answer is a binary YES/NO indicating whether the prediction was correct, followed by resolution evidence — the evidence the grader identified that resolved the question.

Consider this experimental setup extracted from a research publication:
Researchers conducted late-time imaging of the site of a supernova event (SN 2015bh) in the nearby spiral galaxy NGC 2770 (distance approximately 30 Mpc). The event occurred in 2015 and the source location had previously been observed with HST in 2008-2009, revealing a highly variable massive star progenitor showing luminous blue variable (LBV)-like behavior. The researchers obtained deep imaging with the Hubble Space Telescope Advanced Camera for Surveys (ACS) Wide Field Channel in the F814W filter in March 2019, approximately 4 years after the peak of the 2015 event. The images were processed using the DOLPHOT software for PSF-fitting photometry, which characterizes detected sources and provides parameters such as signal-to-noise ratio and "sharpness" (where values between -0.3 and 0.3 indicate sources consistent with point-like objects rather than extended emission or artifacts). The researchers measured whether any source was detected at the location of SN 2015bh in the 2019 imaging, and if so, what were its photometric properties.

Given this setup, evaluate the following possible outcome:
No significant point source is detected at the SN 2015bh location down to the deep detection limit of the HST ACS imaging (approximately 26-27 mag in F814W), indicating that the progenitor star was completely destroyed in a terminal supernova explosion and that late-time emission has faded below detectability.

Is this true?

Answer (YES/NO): NO